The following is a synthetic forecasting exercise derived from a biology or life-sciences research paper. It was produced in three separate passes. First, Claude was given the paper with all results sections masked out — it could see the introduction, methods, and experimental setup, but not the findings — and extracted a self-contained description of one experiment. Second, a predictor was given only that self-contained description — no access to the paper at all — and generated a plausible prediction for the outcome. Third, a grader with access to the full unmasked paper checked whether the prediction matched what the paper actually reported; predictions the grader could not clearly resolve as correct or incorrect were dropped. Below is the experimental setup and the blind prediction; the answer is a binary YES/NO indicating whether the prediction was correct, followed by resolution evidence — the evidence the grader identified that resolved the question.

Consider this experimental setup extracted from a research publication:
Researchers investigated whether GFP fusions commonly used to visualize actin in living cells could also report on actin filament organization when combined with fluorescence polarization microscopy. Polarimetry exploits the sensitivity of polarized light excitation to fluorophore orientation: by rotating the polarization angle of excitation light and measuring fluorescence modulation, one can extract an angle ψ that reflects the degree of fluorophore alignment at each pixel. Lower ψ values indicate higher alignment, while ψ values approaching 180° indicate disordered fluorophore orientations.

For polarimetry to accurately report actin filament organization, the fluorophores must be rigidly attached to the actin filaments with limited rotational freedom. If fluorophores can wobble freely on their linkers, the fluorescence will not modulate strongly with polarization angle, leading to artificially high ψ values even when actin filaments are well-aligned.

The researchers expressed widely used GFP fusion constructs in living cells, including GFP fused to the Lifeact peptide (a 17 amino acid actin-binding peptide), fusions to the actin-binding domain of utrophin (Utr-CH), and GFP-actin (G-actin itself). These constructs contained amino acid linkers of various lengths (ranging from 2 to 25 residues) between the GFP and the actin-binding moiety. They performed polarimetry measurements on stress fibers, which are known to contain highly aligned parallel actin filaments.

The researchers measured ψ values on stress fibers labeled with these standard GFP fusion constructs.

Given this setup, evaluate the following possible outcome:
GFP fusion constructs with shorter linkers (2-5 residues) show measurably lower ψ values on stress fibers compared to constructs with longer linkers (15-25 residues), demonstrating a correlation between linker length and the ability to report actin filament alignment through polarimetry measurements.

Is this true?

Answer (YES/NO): NO